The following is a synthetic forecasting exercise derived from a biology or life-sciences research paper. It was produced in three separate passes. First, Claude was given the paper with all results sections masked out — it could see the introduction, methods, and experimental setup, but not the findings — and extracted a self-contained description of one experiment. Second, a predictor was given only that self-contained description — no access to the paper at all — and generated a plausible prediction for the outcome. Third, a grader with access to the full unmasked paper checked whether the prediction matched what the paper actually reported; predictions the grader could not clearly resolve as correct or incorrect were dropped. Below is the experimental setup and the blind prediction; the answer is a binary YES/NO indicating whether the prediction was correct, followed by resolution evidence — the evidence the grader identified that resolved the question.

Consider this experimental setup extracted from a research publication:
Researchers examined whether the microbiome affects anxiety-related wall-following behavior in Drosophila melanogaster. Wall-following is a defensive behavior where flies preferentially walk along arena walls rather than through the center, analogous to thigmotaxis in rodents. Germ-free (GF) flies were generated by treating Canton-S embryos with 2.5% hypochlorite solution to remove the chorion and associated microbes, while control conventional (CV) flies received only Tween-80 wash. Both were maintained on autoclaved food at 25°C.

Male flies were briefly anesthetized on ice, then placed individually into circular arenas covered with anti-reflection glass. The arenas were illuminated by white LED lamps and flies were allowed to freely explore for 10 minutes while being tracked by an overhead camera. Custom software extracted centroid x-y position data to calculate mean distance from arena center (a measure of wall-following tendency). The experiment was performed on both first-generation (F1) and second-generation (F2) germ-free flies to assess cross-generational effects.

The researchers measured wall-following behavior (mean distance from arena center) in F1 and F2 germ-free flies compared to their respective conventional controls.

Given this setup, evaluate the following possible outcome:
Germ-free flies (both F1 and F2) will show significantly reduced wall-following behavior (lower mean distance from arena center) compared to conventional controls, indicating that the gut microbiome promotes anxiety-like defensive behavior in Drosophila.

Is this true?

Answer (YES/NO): NO